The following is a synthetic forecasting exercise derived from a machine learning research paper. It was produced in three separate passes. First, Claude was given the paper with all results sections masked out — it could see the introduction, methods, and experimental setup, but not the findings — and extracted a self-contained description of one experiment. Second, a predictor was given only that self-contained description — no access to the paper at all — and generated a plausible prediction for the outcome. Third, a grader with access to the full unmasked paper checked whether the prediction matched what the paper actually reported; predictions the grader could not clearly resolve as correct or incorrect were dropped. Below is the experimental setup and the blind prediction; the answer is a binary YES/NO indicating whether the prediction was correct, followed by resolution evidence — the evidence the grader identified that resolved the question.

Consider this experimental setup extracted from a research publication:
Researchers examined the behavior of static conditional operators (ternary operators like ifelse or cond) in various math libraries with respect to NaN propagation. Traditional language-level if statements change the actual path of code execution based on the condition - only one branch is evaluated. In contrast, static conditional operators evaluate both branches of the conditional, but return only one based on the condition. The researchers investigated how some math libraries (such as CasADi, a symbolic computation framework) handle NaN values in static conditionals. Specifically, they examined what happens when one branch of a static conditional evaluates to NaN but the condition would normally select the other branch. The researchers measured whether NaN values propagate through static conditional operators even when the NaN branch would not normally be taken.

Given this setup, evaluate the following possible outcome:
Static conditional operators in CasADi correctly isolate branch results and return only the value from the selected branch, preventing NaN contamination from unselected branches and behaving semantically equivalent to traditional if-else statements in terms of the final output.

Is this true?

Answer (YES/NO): NO